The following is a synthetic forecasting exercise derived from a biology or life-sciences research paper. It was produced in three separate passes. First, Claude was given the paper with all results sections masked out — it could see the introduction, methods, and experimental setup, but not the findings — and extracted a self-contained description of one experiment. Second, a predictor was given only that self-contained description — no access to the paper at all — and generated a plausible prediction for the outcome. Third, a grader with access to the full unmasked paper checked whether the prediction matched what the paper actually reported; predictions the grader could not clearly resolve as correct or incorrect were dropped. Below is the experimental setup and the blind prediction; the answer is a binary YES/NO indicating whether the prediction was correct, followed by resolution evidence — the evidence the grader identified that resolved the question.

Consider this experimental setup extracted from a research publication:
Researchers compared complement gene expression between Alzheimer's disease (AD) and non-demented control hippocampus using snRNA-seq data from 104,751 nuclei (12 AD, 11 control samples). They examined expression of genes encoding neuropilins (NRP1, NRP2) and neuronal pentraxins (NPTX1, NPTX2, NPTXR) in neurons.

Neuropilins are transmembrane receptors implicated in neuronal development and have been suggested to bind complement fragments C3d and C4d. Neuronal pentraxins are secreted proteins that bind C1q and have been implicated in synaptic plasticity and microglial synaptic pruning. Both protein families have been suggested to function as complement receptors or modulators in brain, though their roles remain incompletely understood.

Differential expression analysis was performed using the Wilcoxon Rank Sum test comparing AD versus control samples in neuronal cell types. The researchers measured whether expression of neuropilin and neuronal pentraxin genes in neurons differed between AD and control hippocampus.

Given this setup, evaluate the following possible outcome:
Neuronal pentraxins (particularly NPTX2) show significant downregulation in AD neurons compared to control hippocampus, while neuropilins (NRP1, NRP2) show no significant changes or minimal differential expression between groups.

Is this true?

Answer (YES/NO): NO